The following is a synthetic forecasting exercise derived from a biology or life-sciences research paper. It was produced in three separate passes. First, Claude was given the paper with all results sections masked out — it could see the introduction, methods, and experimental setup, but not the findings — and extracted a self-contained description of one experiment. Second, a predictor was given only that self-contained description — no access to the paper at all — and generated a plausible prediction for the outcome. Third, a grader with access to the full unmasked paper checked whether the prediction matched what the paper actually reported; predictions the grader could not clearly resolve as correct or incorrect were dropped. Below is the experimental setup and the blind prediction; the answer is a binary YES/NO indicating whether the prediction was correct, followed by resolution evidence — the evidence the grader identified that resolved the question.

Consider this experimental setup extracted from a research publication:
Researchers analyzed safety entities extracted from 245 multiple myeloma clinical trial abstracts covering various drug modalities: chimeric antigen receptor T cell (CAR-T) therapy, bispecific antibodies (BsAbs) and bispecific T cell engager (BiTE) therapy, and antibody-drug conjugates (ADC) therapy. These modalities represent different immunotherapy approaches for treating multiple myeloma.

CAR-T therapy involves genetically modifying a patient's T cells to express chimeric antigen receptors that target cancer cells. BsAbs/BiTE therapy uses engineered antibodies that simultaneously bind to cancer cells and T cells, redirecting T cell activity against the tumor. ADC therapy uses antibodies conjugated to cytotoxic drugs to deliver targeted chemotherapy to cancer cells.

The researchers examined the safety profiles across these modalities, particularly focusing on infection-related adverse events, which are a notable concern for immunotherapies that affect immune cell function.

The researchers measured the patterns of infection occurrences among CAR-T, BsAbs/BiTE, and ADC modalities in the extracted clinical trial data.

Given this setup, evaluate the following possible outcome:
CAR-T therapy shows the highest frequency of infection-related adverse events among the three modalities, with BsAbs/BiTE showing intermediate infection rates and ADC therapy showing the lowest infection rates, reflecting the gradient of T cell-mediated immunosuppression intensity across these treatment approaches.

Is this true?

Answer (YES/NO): NO